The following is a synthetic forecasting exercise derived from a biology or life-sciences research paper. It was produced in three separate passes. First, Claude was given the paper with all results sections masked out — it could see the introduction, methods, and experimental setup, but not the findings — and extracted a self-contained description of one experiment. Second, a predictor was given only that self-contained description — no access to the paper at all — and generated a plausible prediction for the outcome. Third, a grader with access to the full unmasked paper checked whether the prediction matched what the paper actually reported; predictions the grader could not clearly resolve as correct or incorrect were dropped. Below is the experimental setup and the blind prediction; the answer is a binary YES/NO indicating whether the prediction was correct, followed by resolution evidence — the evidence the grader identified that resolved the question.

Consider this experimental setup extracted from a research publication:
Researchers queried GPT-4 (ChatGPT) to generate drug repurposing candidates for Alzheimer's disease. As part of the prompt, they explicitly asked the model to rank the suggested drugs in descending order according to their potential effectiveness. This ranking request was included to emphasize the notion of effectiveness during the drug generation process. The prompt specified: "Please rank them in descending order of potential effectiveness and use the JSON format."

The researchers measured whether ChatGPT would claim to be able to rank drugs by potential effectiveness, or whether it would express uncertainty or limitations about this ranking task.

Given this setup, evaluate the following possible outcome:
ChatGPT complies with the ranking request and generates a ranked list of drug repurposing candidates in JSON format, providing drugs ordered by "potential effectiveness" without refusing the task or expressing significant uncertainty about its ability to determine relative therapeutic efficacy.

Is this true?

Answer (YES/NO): NO